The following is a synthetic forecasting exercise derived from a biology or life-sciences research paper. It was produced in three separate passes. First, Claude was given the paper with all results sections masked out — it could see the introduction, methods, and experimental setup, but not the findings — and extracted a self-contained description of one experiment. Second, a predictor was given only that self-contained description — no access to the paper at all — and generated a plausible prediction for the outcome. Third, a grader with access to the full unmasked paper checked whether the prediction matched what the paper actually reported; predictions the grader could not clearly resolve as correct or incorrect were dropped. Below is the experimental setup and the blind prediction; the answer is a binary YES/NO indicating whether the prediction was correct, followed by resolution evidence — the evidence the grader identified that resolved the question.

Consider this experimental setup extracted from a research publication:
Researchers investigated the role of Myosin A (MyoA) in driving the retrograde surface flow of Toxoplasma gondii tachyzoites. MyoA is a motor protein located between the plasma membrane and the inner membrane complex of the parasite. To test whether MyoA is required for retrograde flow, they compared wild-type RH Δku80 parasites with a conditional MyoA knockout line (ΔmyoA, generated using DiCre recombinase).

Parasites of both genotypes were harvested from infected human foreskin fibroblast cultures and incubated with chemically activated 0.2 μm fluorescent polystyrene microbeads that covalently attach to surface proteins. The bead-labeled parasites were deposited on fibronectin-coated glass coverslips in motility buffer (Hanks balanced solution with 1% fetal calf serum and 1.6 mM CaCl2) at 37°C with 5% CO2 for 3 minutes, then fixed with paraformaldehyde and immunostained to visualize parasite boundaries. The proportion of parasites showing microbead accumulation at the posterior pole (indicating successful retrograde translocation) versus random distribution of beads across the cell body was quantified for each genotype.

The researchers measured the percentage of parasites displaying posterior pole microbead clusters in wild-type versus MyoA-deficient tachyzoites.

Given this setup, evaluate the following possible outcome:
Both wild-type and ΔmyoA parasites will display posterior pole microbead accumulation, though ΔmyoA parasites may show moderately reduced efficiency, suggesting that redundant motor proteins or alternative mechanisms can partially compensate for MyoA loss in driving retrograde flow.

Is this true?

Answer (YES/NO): NO